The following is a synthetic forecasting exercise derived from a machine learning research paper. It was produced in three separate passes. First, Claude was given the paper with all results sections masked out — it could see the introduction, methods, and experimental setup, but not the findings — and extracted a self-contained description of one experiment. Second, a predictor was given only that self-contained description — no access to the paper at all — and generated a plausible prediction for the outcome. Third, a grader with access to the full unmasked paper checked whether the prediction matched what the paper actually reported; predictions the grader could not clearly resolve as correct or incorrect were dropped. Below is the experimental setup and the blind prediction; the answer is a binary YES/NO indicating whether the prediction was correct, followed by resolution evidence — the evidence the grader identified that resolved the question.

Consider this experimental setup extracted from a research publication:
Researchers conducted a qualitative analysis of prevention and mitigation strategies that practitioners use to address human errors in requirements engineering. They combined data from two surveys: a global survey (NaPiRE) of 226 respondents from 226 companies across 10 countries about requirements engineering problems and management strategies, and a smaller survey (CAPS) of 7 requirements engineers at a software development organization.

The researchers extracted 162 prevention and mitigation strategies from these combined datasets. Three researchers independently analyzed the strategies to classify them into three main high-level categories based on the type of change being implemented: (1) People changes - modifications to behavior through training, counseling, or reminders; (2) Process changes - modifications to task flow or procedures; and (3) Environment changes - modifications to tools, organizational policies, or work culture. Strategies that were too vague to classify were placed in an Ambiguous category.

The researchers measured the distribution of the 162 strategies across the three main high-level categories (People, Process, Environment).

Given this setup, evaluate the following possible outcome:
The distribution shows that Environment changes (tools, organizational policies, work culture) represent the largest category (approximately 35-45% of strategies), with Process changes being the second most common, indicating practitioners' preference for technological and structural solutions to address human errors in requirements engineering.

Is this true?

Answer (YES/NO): NO